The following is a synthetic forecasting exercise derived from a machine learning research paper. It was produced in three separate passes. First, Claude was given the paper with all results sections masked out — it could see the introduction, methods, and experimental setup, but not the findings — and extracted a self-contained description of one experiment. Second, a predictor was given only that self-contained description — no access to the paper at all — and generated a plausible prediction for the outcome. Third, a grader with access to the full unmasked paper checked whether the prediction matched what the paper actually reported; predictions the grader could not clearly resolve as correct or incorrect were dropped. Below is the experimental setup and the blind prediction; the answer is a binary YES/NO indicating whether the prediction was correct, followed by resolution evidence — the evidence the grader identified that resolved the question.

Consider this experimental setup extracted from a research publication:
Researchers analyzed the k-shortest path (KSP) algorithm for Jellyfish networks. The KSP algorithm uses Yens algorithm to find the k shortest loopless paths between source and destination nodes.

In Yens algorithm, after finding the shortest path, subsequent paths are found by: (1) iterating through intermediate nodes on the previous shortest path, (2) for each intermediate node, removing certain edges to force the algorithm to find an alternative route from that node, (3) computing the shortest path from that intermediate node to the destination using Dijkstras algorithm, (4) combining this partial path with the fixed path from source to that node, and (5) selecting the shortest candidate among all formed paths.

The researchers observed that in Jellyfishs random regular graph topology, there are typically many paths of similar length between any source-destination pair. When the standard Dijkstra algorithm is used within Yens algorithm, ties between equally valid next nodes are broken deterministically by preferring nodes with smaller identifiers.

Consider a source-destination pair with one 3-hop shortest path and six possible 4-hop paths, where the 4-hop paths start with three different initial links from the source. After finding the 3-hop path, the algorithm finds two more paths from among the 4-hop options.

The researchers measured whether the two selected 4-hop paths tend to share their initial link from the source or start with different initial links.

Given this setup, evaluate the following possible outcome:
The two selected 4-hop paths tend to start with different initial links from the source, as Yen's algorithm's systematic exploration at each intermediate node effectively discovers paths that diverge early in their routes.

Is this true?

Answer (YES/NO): NO